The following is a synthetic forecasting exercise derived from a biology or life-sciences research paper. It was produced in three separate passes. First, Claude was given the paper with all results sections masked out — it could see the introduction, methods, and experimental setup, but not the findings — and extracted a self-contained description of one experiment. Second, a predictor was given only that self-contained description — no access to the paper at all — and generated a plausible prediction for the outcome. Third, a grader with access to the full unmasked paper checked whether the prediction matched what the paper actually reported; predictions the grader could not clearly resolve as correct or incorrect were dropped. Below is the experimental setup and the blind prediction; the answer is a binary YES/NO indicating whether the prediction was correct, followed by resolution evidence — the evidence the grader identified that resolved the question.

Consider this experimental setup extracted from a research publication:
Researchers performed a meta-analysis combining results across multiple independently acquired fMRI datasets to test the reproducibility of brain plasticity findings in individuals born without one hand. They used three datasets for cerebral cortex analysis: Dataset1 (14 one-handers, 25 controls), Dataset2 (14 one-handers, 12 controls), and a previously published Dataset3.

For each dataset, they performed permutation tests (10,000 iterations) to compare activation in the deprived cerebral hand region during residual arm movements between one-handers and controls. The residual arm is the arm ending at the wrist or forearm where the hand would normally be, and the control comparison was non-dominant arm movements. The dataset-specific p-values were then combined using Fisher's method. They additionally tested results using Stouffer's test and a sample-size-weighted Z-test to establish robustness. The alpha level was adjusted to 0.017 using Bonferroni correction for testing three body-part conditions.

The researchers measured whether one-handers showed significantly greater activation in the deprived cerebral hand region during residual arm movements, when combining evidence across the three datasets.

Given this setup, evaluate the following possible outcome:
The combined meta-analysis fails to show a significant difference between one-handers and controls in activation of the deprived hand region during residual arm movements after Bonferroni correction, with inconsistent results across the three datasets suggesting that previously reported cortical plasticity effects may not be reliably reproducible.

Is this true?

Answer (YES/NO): NO